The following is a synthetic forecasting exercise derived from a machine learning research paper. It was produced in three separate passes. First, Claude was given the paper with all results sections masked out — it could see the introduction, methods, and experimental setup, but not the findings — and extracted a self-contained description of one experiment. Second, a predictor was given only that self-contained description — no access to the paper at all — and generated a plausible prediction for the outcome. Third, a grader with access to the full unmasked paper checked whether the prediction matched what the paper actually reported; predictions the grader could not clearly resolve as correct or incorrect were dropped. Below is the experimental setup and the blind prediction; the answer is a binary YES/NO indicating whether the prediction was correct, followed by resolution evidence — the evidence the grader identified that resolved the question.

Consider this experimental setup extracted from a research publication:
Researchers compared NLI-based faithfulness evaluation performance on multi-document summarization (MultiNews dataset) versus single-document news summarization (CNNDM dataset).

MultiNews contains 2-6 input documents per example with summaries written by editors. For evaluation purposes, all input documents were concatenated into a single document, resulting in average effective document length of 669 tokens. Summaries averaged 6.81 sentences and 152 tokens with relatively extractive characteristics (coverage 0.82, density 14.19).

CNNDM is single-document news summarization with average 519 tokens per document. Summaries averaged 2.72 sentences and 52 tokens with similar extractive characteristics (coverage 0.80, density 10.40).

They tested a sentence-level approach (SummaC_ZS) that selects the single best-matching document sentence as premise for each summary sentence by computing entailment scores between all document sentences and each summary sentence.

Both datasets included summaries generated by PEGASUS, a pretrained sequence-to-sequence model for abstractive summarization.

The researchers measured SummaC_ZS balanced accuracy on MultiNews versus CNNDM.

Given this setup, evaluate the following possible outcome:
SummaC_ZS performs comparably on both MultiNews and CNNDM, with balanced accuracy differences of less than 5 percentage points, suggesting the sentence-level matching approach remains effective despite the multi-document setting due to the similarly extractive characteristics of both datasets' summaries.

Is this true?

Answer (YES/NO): NO